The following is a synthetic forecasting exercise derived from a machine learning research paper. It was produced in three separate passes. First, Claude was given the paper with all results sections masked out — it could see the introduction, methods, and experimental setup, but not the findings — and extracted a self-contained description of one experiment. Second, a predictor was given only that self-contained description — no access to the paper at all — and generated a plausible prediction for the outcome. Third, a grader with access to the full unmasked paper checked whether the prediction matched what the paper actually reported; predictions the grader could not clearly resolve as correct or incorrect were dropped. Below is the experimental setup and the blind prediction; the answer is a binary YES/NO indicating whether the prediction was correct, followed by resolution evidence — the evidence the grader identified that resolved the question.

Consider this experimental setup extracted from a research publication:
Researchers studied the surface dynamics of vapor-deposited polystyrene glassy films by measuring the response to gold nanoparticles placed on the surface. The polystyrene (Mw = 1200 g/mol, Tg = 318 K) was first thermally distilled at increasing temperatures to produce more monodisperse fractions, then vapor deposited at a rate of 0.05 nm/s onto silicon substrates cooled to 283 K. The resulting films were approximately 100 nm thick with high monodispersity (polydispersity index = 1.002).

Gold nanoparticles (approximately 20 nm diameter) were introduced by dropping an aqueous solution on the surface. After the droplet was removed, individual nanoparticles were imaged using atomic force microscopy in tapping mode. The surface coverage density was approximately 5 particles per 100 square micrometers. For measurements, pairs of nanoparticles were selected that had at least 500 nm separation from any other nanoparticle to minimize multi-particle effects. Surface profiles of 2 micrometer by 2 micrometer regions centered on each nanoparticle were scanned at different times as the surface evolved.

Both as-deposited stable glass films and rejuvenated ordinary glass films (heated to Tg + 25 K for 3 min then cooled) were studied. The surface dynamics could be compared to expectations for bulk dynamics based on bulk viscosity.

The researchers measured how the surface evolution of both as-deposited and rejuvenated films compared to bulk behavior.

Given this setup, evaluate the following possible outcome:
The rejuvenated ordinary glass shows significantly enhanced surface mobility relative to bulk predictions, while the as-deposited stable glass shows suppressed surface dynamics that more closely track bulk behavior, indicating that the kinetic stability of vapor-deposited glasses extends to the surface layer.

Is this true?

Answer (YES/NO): NO